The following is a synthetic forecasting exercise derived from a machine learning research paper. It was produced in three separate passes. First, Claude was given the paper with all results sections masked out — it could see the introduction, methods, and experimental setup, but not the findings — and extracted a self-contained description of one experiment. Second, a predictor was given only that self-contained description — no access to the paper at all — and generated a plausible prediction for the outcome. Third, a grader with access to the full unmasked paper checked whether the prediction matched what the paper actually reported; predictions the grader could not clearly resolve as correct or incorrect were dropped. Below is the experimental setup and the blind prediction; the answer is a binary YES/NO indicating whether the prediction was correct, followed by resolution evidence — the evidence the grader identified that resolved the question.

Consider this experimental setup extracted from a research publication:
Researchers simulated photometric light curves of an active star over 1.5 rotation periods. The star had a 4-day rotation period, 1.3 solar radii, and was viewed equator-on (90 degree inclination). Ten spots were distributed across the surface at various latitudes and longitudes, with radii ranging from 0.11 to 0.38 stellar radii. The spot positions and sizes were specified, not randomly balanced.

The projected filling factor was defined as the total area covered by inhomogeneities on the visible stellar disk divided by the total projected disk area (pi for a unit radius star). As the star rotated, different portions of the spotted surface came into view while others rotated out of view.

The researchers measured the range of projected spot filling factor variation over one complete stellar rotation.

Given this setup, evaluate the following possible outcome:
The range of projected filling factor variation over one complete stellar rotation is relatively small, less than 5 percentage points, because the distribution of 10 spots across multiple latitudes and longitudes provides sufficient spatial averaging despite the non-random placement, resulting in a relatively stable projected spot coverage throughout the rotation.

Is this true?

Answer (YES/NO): NO